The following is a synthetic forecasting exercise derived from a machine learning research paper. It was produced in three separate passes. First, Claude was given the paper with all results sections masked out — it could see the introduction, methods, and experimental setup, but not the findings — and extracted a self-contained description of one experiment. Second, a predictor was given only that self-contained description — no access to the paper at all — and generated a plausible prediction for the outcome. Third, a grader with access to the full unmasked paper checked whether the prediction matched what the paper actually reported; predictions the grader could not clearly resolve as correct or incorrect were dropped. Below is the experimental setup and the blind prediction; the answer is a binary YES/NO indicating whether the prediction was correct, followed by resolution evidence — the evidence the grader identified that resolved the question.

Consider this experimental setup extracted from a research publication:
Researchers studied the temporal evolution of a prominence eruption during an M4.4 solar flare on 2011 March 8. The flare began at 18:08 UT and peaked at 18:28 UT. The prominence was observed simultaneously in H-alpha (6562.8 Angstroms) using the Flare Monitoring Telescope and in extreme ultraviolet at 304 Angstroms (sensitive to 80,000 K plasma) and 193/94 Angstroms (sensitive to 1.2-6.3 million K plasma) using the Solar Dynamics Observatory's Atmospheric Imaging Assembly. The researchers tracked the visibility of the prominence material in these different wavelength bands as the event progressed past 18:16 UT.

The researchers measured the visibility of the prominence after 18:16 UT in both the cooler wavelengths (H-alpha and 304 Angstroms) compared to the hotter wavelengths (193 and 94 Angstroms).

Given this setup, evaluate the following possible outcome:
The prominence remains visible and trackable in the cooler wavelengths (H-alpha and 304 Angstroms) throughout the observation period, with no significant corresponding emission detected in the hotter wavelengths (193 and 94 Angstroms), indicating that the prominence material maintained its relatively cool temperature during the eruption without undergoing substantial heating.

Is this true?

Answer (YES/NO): NO